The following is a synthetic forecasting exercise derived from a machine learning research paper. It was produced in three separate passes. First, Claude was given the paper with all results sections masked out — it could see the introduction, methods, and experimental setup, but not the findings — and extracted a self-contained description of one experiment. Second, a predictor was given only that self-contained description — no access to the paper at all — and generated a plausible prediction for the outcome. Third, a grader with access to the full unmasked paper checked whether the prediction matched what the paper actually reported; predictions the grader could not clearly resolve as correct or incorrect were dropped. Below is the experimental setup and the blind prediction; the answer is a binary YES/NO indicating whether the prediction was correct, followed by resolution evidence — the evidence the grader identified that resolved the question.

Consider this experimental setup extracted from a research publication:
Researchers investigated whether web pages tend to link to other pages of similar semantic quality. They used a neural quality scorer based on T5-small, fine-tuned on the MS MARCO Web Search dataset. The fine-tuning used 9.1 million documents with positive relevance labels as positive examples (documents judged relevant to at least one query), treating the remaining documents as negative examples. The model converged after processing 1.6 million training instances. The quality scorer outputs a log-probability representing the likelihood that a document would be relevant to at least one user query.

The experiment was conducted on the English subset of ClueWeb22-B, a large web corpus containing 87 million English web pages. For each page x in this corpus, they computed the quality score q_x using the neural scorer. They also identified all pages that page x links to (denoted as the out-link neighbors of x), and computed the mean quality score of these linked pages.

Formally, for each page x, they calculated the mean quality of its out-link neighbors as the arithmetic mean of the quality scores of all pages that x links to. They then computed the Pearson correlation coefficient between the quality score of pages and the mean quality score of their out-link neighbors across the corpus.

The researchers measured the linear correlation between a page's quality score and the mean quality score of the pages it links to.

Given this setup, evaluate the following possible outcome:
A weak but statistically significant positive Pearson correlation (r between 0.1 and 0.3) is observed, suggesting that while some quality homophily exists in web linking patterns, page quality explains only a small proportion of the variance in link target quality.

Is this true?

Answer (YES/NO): YES